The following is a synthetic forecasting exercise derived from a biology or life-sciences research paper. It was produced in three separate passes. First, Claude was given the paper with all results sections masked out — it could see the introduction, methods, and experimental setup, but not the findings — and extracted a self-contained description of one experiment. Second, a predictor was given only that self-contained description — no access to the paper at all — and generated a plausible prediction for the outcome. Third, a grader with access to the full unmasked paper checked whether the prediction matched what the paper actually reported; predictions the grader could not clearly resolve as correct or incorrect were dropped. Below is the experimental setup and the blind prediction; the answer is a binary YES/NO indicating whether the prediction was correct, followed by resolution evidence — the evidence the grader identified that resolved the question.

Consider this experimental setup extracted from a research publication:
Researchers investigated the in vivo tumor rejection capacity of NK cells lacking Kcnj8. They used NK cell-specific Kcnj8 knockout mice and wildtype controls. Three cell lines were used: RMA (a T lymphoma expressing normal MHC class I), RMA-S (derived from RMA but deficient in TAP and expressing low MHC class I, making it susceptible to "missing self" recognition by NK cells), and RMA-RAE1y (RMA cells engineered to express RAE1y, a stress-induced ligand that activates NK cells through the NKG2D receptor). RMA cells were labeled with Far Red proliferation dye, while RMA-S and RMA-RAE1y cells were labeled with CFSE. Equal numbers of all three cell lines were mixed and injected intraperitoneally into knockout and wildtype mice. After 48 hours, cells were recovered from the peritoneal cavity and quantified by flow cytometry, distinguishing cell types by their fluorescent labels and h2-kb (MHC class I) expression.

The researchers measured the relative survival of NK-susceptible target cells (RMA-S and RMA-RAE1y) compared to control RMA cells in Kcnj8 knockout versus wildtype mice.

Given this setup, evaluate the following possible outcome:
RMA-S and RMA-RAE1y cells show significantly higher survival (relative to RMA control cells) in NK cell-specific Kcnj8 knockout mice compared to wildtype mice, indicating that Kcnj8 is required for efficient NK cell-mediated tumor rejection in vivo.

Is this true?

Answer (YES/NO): NO